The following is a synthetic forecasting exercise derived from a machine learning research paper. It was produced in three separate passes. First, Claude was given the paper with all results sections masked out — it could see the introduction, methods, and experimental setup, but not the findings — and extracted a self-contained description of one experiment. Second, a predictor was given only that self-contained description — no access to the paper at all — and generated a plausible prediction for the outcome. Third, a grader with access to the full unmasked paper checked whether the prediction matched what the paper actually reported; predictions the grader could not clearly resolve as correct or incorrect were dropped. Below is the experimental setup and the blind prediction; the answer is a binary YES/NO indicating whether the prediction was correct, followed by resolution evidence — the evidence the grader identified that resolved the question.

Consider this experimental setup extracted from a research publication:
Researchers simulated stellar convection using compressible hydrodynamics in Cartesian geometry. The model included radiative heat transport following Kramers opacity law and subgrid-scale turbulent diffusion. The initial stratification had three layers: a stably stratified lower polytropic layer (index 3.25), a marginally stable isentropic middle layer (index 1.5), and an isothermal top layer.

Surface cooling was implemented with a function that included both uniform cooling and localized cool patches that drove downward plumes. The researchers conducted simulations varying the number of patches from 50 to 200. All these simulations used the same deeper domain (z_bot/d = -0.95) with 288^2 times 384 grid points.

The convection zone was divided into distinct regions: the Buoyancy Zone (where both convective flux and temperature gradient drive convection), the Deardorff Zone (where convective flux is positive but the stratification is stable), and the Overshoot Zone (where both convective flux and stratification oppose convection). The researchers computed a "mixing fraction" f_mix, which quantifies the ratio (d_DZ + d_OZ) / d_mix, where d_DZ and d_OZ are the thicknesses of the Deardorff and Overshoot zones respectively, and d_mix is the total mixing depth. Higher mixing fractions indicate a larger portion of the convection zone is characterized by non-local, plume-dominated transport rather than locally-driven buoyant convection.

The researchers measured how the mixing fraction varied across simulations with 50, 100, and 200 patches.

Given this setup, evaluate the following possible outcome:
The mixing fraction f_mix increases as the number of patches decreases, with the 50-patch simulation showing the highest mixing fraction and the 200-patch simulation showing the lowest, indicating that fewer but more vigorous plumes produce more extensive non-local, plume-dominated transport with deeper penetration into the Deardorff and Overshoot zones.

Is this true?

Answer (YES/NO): NO